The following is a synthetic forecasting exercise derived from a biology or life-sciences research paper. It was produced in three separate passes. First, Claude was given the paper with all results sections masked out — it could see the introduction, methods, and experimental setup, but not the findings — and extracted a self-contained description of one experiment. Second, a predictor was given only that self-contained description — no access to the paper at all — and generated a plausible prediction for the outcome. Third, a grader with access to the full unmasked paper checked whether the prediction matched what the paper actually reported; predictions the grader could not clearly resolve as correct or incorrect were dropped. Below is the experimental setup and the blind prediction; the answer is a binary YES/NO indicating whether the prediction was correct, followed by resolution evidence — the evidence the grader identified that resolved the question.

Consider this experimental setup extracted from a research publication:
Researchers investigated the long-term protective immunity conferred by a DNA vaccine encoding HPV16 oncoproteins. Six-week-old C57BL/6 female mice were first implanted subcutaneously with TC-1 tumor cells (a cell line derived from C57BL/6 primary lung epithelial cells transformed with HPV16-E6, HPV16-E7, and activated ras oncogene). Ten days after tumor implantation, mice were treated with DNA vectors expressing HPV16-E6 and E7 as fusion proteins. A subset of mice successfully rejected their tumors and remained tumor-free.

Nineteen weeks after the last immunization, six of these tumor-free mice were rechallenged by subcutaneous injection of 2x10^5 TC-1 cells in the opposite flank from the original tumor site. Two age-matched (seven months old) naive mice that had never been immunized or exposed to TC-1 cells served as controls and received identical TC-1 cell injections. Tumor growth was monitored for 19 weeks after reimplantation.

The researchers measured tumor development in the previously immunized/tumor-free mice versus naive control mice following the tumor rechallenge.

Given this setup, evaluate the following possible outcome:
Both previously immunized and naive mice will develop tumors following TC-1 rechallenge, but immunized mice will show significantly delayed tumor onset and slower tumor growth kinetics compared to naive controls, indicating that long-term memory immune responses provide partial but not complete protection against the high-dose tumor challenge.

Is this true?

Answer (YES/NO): NO